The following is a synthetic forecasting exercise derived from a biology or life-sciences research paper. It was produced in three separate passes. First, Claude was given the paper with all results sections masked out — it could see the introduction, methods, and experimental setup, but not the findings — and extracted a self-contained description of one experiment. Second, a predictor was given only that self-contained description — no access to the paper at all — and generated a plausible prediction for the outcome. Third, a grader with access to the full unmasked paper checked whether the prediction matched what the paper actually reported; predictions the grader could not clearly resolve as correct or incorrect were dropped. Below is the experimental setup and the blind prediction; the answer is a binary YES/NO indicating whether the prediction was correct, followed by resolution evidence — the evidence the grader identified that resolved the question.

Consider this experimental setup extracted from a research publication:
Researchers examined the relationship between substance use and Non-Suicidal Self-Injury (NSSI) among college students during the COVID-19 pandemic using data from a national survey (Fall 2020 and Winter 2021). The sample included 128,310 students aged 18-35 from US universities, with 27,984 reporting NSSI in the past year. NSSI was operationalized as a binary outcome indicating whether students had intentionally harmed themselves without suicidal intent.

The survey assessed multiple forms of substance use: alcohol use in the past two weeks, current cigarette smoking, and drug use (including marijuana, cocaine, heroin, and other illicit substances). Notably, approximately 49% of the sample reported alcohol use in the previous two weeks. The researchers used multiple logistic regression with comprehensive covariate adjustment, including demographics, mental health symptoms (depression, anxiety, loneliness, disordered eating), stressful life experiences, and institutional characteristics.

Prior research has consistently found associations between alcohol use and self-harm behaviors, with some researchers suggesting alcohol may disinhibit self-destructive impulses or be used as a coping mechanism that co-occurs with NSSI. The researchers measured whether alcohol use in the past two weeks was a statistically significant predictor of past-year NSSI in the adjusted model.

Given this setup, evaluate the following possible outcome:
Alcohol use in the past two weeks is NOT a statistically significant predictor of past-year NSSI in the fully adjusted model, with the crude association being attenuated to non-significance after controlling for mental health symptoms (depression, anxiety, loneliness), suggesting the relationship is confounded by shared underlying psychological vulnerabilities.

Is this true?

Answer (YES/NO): NO